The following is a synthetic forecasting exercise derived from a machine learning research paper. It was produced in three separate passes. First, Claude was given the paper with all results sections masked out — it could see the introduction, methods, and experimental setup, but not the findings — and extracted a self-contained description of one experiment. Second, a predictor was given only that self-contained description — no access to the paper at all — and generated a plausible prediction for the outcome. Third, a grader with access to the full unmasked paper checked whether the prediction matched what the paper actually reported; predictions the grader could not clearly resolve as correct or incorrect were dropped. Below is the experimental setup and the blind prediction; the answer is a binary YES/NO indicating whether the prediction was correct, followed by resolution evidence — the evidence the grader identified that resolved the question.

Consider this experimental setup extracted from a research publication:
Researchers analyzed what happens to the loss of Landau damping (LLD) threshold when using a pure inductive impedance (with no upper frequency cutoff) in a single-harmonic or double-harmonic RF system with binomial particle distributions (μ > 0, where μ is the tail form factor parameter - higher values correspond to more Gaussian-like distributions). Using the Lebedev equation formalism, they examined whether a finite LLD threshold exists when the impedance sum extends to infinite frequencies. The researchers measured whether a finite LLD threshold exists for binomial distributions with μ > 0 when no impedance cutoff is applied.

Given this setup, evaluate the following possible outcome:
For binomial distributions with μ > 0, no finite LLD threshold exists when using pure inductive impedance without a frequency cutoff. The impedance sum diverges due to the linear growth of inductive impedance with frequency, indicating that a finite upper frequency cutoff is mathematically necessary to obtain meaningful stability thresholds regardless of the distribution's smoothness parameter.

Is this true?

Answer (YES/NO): YES